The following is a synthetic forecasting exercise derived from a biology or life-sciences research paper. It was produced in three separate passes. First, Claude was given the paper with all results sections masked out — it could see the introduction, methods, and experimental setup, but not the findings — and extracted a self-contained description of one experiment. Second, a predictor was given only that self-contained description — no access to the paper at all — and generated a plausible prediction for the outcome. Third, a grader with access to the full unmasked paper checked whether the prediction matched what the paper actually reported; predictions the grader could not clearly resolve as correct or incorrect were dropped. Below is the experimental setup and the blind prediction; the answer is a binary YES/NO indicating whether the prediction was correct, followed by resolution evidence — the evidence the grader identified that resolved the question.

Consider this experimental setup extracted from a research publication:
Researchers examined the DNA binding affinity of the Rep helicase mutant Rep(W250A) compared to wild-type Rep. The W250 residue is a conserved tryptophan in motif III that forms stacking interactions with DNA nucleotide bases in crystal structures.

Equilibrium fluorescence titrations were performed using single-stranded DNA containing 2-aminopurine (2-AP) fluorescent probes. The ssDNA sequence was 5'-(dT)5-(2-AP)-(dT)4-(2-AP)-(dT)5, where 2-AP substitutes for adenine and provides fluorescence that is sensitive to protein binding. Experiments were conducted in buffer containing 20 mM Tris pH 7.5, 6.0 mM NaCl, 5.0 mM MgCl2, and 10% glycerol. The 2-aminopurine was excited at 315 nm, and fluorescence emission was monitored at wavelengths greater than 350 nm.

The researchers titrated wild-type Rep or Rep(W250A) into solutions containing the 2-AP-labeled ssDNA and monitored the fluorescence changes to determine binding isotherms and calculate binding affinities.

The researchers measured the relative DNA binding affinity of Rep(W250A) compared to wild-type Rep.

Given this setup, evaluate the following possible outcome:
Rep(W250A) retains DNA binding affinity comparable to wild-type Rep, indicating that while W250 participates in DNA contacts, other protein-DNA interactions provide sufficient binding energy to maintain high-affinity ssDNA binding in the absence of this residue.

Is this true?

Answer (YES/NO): NO